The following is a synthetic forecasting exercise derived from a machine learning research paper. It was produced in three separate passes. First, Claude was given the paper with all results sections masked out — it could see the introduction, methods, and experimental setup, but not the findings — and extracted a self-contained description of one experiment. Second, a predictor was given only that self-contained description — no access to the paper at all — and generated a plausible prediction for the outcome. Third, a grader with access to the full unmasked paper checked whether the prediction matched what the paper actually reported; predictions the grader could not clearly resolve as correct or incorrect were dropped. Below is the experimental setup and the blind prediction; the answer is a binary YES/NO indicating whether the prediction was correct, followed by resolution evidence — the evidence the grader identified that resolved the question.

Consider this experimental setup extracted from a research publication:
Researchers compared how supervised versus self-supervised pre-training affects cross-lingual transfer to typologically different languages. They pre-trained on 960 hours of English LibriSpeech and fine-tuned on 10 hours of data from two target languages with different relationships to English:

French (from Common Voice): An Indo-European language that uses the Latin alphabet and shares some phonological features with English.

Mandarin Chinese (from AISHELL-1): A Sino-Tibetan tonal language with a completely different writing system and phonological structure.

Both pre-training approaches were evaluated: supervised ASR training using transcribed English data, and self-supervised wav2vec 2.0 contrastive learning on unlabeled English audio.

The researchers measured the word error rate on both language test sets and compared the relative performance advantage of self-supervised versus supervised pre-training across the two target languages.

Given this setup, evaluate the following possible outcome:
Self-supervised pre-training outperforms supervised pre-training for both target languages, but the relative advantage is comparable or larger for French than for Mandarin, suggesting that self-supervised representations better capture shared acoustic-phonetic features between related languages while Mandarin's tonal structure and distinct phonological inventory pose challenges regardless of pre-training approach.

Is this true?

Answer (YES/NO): NO